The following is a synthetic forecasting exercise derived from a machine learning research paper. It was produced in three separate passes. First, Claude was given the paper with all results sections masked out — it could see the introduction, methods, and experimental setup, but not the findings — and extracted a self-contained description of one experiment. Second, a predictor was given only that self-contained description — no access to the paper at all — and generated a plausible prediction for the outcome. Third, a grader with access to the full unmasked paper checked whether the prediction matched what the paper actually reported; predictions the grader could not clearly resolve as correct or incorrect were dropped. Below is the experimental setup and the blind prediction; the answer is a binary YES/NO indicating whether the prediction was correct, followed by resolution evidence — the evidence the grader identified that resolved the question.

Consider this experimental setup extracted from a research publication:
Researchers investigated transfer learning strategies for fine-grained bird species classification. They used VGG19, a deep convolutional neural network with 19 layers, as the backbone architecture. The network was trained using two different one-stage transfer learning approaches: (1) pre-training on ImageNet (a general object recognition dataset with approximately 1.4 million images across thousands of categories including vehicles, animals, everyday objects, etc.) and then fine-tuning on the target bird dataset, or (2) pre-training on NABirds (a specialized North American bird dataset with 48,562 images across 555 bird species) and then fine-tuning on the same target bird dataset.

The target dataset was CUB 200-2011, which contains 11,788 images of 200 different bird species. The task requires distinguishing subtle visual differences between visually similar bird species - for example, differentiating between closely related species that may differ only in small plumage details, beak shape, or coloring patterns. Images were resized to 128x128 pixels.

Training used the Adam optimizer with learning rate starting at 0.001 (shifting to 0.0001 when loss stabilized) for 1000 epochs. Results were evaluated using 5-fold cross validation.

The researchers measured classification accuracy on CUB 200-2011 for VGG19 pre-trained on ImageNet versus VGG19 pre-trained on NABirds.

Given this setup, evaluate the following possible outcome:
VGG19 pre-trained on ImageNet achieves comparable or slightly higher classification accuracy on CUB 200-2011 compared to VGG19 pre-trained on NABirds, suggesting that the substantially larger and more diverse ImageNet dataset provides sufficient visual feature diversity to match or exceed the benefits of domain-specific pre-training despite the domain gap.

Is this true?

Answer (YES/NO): NO